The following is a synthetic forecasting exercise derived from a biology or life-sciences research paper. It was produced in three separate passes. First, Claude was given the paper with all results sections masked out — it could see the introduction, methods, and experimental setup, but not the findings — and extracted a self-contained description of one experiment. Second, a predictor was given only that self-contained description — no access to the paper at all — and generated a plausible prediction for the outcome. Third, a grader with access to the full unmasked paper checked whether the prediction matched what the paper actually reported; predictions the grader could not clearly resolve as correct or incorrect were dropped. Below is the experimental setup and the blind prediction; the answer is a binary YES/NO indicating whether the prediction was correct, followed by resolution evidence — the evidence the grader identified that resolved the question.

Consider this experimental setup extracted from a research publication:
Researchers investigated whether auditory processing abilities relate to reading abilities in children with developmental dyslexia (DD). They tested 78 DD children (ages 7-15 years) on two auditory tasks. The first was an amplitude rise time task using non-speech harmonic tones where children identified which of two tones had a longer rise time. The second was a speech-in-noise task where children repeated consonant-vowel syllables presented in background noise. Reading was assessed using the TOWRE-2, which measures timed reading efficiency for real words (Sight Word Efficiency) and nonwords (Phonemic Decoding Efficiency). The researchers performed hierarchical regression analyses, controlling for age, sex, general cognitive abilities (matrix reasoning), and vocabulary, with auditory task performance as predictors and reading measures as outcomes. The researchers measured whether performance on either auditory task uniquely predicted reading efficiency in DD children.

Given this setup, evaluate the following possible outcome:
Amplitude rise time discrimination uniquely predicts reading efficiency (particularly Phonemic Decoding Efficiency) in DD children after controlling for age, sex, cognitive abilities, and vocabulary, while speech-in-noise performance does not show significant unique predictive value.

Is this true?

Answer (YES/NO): NO